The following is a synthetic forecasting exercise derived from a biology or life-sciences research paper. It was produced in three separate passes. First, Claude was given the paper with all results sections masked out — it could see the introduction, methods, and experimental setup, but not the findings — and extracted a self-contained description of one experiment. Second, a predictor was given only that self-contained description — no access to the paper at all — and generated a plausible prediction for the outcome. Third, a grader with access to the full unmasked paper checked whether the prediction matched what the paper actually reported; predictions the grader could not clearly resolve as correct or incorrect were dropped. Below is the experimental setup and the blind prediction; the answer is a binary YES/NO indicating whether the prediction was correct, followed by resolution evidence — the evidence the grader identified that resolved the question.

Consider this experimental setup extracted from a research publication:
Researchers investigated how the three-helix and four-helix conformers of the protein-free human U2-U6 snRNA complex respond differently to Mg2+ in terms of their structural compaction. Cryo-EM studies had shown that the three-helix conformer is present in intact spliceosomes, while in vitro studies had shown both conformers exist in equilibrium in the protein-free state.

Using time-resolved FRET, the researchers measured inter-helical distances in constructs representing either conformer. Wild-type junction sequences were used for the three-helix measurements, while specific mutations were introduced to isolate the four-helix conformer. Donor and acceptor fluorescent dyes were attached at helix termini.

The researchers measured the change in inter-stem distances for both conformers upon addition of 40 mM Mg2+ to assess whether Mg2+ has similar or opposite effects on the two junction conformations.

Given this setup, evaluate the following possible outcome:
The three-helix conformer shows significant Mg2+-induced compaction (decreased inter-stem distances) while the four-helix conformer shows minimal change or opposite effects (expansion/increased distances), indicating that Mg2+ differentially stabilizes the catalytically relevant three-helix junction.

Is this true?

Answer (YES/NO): NO